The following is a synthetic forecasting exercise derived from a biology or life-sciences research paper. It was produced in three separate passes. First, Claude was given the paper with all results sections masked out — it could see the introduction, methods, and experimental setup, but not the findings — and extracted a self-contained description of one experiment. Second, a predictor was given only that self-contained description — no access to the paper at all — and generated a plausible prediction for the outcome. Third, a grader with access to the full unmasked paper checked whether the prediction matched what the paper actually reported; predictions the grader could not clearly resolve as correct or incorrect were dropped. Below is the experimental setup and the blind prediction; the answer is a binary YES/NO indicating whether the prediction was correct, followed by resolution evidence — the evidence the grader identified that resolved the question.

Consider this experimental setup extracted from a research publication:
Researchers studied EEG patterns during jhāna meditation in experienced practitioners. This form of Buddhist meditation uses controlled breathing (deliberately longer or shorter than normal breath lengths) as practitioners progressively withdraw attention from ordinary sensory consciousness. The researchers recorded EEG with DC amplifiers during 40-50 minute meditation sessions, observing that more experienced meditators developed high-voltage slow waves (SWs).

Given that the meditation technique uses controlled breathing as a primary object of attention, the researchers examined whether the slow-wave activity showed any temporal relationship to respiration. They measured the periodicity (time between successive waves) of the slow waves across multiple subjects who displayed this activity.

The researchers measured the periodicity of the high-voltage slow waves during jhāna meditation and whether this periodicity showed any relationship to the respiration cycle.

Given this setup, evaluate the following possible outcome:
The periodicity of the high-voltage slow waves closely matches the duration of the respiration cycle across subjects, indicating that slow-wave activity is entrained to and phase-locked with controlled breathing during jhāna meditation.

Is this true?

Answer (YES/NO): NO